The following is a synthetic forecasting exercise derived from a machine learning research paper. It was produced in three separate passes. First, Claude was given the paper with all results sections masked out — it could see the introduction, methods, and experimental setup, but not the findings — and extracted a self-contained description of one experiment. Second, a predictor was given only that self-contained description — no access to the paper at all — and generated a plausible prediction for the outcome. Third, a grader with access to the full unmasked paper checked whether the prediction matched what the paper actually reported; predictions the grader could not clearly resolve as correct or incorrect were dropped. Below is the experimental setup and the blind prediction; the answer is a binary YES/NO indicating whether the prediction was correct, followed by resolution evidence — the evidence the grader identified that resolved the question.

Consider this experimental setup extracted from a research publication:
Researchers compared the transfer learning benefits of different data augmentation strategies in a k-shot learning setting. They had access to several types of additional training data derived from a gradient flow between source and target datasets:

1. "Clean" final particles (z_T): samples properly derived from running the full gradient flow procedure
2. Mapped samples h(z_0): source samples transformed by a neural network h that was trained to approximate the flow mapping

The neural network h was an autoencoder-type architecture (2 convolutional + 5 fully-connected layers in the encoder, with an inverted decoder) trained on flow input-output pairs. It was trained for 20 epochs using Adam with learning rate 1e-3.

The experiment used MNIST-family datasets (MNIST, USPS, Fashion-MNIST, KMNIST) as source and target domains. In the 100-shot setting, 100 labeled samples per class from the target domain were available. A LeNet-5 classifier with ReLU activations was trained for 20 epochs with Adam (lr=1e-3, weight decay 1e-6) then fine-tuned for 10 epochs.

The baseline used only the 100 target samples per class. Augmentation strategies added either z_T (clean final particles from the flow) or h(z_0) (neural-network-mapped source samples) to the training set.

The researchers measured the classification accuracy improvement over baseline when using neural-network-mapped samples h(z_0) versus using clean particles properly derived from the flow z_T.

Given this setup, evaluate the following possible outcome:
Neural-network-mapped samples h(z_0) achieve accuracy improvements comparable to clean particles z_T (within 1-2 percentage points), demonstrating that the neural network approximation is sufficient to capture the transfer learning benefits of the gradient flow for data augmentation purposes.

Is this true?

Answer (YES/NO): NO